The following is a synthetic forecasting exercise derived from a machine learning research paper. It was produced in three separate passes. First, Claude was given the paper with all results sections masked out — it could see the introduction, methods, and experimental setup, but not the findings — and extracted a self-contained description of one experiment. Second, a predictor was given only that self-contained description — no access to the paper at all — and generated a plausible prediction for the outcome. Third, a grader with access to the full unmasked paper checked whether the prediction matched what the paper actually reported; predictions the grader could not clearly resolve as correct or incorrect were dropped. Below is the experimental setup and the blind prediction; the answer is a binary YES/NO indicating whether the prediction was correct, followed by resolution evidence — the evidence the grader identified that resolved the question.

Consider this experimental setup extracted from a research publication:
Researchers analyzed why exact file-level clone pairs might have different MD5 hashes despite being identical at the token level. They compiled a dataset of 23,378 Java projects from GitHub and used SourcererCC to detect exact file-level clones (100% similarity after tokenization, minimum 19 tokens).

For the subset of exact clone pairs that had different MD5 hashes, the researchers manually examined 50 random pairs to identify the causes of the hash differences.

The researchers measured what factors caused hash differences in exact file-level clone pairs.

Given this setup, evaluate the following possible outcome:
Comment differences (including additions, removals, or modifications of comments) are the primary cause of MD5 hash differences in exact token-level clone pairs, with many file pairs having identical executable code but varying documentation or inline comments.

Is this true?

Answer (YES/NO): NO